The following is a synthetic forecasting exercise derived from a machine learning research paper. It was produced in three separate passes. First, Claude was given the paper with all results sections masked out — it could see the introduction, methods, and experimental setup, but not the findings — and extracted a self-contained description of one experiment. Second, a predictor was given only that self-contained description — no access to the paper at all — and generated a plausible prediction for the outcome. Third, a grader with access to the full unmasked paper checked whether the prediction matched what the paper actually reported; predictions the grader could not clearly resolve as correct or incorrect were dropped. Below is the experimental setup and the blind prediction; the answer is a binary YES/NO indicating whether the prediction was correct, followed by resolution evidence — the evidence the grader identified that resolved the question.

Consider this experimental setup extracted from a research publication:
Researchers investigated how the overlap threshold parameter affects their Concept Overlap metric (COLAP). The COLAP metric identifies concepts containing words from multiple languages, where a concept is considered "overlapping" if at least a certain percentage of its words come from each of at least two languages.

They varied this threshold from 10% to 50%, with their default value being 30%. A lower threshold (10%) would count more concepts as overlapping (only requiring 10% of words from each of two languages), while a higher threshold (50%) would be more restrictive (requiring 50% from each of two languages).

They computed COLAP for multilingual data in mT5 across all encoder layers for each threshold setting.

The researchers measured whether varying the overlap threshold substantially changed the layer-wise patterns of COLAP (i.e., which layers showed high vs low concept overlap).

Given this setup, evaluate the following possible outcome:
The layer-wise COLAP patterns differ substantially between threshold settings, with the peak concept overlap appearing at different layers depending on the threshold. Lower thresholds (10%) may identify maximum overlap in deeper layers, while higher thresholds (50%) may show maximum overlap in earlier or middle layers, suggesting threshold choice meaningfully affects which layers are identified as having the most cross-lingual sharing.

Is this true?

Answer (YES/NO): NO